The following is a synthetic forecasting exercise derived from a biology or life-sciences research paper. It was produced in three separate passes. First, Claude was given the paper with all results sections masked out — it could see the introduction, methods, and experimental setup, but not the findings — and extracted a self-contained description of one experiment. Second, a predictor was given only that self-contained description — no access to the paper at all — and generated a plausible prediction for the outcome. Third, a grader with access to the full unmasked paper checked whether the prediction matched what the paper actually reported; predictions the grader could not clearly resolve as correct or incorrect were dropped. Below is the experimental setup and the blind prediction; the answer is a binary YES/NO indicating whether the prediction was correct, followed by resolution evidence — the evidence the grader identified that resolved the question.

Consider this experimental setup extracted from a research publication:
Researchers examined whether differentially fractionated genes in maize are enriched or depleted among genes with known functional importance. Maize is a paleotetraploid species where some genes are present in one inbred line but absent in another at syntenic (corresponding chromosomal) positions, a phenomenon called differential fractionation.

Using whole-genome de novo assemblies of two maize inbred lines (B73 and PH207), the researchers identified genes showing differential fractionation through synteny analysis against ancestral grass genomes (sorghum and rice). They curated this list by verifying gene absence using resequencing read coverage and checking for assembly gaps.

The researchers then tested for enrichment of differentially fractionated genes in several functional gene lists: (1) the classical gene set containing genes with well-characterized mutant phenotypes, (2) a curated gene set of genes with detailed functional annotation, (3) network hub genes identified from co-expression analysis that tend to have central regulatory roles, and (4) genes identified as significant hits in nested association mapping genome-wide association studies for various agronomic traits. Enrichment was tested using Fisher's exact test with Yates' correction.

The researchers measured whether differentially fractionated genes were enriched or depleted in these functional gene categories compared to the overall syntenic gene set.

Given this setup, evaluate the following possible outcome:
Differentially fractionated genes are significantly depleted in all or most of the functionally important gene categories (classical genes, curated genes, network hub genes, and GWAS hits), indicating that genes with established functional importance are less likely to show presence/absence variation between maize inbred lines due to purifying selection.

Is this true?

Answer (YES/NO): YES